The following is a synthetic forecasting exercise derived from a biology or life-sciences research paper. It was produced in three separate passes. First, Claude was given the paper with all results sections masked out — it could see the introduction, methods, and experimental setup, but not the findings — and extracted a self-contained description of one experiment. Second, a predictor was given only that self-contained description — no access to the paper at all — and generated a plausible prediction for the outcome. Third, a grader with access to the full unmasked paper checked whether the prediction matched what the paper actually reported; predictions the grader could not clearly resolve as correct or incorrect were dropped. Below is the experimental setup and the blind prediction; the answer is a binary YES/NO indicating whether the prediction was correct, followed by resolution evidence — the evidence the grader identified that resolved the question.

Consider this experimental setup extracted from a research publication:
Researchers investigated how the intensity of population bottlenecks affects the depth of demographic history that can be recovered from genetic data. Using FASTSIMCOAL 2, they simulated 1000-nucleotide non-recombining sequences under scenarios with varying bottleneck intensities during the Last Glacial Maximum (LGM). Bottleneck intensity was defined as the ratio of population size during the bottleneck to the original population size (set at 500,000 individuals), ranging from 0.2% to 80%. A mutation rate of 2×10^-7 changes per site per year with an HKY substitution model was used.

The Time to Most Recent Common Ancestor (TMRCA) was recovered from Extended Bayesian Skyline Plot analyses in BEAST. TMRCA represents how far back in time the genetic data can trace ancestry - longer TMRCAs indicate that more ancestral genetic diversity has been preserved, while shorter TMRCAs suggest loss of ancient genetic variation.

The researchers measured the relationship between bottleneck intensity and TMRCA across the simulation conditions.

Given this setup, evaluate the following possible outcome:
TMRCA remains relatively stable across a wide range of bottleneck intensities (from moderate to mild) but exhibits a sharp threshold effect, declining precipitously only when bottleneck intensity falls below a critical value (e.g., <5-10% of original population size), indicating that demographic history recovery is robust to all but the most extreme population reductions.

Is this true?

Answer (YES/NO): NO